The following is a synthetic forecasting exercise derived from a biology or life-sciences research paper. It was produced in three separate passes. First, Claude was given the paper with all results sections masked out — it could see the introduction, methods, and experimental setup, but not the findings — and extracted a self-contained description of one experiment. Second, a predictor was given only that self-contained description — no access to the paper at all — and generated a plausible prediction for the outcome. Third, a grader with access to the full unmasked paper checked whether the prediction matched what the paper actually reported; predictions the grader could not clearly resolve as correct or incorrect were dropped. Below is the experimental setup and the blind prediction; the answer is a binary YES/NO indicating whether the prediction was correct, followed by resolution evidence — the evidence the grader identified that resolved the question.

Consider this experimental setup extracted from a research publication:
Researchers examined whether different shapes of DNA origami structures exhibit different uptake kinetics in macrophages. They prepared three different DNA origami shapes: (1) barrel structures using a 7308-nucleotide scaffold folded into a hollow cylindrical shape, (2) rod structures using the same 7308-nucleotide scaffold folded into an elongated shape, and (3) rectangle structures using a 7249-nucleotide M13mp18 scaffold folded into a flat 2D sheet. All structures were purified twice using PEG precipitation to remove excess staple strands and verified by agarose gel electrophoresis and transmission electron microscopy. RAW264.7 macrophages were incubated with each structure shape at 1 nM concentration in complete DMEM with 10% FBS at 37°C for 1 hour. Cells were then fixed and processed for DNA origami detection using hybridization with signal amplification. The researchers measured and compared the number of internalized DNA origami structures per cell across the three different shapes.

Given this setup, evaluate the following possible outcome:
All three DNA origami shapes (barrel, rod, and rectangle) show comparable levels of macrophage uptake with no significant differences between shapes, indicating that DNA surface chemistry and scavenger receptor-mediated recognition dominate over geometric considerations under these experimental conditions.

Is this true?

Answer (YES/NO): NO